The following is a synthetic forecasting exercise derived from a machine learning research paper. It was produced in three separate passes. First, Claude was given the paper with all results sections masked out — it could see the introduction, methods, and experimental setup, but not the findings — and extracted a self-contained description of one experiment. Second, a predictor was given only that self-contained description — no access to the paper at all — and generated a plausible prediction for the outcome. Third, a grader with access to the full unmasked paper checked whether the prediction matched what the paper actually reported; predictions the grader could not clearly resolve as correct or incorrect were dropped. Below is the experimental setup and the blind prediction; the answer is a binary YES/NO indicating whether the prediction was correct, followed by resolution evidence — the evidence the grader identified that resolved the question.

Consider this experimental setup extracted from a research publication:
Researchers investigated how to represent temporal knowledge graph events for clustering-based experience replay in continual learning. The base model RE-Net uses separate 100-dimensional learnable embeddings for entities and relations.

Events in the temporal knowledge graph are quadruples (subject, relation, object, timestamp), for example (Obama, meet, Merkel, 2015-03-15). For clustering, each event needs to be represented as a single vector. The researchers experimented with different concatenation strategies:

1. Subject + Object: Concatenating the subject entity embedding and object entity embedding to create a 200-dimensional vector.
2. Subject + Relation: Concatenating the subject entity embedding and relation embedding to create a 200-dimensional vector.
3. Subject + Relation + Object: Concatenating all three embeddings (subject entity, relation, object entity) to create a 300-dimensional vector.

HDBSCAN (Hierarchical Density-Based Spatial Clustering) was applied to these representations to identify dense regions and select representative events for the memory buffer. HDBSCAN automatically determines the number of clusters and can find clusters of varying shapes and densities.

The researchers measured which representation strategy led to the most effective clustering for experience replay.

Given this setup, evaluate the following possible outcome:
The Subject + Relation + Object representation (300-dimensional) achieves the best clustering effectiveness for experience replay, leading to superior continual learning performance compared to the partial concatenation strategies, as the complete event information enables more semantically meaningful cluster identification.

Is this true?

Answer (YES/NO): NO